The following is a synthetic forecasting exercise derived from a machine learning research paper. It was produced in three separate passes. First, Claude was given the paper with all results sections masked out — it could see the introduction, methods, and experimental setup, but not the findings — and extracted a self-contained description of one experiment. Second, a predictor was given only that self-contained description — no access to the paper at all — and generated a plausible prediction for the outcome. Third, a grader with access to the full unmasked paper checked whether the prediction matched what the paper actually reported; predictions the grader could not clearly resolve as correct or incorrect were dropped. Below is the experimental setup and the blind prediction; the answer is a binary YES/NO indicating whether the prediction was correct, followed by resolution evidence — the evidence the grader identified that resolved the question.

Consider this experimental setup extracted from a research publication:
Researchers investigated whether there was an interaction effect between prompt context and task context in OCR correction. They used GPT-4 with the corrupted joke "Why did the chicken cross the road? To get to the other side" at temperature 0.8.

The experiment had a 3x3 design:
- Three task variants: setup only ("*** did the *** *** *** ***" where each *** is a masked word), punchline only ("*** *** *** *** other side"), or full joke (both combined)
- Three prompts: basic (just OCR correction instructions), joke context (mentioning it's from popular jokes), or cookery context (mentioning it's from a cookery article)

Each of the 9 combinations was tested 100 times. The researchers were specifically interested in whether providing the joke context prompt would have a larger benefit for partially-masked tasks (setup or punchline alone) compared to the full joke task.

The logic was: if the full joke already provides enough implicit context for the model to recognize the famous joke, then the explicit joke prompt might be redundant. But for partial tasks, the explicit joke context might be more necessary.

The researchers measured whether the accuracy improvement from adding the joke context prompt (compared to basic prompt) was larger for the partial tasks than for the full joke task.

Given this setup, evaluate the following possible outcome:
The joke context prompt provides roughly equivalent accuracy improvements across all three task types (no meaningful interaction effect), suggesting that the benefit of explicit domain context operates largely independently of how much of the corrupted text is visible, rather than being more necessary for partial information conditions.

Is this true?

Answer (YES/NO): NO